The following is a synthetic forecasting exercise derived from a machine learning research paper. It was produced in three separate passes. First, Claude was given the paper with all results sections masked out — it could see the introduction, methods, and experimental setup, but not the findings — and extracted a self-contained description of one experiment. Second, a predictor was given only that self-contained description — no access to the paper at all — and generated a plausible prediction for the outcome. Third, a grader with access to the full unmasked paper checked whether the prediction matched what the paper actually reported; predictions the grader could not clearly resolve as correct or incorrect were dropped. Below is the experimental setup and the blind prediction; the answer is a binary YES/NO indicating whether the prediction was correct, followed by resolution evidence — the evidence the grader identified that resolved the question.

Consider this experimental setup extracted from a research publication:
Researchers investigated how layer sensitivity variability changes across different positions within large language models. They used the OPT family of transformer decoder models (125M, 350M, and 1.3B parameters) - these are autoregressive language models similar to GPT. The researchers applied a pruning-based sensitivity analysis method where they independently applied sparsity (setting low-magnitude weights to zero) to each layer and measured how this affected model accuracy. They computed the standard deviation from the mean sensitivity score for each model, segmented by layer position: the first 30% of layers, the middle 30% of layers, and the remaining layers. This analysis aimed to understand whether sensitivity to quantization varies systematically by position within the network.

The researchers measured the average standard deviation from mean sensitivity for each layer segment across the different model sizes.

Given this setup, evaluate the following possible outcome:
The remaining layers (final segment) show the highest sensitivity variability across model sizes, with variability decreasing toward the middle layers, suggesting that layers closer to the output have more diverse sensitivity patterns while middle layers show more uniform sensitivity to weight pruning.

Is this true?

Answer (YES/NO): NO